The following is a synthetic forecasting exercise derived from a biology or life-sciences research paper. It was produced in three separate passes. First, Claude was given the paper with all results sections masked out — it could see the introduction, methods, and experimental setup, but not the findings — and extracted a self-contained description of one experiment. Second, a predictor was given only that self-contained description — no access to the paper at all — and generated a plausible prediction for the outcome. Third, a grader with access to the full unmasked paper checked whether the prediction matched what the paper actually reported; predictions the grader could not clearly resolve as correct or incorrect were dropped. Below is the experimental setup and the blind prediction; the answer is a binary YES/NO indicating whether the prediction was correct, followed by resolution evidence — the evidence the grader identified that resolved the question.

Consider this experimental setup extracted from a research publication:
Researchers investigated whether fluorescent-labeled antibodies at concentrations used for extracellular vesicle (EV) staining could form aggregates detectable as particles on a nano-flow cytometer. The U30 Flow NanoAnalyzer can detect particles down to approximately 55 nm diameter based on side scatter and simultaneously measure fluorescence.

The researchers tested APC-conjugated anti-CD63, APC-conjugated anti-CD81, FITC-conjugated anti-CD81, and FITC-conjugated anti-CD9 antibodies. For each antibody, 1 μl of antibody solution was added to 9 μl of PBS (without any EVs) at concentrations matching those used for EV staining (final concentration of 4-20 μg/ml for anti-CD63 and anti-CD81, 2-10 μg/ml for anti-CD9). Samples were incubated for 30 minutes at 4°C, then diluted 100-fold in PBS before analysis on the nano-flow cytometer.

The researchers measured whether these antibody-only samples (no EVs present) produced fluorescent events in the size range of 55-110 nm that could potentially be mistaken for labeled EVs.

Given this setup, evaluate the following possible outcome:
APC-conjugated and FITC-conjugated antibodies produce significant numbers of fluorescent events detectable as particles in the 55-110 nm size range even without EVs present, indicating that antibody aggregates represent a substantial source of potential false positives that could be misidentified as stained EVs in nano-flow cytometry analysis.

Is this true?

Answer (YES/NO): NO